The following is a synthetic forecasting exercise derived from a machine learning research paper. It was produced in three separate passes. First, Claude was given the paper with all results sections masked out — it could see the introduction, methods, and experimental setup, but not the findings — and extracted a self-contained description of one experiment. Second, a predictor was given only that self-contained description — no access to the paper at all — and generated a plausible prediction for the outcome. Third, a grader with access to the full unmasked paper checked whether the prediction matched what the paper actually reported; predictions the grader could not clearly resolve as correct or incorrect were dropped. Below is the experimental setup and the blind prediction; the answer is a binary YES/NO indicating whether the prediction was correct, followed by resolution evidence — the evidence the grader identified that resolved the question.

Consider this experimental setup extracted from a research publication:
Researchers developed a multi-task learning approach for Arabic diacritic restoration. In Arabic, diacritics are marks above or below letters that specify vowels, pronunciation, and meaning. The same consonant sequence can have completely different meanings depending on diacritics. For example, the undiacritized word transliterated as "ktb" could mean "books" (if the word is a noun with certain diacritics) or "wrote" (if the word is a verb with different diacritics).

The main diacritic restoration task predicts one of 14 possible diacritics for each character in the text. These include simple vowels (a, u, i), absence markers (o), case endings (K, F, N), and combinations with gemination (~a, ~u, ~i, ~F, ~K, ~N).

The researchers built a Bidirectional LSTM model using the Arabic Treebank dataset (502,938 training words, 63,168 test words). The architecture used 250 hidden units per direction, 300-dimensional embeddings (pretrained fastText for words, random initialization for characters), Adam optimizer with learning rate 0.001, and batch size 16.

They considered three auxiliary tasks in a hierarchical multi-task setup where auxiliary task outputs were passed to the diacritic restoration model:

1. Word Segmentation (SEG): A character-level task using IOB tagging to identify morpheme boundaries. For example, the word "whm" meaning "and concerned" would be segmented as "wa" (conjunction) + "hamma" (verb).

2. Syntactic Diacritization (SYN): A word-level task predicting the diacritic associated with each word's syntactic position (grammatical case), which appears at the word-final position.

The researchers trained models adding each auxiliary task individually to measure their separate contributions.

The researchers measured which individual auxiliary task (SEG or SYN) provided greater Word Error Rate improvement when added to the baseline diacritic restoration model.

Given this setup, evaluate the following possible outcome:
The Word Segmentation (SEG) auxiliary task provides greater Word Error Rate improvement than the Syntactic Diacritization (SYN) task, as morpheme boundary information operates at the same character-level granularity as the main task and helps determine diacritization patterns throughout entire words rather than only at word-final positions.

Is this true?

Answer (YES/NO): NO